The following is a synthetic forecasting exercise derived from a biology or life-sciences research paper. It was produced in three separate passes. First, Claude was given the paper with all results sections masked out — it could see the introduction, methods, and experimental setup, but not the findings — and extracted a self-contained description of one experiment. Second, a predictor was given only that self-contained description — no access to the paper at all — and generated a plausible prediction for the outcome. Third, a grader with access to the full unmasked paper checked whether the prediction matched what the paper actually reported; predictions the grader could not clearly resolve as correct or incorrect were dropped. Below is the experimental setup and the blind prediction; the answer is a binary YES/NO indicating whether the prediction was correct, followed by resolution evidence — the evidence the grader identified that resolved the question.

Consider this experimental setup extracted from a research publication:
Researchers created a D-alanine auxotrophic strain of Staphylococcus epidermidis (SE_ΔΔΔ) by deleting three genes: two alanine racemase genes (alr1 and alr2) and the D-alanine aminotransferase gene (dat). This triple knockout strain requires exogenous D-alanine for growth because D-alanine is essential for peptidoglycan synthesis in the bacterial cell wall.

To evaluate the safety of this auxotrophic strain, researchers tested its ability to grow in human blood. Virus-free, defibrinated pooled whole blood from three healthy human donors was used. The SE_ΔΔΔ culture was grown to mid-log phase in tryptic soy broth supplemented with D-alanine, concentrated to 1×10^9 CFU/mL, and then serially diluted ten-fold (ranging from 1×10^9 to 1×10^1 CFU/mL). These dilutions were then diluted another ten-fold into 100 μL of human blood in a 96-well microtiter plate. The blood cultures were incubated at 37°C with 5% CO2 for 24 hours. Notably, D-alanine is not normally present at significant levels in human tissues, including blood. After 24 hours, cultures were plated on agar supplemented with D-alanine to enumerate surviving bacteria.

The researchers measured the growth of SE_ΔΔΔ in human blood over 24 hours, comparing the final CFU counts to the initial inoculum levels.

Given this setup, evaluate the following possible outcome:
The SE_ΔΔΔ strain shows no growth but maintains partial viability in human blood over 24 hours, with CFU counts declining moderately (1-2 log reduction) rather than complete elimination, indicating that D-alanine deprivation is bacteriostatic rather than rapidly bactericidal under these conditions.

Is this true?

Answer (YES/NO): NO